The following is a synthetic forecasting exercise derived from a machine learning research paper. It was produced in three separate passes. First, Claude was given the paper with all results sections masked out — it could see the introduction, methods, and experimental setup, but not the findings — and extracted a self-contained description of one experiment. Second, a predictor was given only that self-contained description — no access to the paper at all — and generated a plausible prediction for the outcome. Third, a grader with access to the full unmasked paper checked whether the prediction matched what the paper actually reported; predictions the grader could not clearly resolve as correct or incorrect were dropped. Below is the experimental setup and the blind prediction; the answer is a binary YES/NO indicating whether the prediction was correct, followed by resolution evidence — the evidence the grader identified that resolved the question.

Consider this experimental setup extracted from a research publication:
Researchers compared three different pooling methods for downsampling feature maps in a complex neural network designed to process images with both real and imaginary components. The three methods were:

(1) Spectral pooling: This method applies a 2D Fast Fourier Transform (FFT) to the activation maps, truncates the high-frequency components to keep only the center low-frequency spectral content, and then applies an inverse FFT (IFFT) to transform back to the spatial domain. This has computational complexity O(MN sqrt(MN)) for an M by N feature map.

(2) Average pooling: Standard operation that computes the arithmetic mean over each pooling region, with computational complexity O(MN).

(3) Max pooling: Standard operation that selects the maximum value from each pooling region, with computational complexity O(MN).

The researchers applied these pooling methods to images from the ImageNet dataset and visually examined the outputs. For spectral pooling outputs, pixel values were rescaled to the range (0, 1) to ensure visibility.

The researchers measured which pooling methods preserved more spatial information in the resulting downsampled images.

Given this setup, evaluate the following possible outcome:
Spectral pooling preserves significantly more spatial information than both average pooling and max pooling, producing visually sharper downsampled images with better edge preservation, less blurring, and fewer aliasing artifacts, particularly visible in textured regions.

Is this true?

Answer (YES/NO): NO